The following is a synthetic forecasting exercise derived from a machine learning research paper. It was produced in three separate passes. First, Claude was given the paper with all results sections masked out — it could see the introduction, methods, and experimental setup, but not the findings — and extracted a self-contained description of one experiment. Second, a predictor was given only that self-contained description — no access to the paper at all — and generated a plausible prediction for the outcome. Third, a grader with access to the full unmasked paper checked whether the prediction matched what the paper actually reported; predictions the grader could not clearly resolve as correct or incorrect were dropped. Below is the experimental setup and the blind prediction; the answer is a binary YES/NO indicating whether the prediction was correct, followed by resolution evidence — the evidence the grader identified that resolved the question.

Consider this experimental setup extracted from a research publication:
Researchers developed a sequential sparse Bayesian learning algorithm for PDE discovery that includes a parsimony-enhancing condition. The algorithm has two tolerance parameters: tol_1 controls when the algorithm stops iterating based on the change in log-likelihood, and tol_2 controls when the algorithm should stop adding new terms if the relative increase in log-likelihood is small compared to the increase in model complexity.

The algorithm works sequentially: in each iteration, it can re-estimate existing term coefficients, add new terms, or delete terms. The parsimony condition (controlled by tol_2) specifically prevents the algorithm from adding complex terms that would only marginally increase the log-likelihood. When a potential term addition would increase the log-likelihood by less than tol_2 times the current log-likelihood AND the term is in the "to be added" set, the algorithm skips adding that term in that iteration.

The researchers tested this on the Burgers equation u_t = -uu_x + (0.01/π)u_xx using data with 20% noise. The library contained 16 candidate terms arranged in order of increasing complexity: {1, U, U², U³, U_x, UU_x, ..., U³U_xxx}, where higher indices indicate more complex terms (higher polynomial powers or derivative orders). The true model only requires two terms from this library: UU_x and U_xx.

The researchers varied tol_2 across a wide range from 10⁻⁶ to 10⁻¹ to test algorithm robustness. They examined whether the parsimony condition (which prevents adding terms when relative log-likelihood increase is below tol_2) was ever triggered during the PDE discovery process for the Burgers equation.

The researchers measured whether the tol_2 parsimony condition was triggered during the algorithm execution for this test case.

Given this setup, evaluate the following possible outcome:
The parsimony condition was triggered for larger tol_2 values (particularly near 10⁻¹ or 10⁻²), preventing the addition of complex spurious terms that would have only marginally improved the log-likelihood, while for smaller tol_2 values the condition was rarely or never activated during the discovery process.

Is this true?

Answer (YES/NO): NO